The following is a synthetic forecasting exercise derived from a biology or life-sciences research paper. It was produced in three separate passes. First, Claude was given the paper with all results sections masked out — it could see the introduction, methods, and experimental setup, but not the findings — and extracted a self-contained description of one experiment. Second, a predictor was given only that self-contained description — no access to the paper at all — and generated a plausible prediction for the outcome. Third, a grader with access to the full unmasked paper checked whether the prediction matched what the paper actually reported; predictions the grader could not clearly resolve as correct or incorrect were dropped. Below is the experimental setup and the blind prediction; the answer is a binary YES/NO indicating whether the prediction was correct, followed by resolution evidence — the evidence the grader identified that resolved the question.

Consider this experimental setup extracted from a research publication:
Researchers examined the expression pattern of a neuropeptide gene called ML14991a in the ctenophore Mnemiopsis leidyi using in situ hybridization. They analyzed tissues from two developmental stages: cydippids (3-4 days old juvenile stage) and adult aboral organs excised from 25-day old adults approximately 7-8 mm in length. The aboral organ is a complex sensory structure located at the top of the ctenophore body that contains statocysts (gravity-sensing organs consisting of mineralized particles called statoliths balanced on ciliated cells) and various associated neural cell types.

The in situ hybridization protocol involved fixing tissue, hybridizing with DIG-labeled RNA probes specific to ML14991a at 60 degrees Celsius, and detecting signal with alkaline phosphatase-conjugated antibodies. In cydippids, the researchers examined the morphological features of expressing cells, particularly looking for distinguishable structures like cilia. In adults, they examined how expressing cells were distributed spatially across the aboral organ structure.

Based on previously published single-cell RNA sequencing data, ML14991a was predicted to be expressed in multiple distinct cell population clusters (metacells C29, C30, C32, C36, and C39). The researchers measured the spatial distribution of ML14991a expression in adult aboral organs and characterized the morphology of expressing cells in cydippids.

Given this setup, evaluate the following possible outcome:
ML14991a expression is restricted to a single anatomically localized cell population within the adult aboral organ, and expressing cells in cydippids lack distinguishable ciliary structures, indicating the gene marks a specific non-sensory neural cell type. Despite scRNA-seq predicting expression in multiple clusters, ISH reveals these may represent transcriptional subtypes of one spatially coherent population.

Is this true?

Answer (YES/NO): NO